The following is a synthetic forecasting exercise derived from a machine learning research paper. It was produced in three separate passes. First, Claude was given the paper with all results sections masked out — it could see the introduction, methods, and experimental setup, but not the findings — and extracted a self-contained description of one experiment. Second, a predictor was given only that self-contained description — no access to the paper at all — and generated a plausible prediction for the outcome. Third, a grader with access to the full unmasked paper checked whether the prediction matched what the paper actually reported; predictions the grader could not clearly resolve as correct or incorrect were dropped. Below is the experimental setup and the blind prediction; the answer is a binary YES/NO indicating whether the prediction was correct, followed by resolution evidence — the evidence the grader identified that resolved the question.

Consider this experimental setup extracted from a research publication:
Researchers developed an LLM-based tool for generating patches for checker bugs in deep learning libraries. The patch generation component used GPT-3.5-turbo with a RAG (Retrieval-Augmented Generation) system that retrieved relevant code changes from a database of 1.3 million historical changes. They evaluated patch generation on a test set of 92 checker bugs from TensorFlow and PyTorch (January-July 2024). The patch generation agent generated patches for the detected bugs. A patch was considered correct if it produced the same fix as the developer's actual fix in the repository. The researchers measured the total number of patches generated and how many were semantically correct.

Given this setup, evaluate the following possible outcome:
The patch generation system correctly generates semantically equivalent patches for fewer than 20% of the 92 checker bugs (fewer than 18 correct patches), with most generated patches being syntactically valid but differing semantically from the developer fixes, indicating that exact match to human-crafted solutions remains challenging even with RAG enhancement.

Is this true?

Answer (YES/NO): YES